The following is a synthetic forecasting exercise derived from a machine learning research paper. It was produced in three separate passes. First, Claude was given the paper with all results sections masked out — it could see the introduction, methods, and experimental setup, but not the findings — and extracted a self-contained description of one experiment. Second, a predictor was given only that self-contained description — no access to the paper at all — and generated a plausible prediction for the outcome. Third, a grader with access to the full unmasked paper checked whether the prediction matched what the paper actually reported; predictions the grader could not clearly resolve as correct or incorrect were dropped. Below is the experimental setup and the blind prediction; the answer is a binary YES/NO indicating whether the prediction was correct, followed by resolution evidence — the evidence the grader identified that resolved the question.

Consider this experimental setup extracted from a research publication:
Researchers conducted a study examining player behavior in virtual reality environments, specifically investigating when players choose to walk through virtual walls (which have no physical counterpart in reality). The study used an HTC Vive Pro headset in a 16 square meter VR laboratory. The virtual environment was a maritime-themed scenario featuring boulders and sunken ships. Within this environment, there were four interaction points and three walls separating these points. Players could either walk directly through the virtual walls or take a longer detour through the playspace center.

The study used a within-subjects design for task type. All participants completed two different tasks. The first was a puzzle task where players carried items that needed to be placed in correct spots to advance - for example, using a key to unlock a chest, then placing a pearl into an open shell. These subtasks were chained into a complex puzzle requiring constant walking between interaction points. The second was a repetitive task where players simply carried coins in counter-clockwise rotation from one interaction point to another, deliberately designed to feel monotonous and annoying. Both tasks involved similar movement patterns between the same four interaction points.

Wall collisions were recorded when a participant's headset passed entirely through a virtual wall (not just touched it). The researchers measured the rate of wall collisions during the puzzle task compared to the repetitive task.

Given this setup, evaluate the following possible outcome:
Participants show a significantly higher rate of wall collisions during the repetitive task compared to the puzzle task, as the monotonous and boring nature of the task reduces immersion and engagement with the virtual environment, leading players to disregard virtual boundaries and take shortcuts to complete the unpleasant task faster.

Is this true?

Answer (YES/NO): YES